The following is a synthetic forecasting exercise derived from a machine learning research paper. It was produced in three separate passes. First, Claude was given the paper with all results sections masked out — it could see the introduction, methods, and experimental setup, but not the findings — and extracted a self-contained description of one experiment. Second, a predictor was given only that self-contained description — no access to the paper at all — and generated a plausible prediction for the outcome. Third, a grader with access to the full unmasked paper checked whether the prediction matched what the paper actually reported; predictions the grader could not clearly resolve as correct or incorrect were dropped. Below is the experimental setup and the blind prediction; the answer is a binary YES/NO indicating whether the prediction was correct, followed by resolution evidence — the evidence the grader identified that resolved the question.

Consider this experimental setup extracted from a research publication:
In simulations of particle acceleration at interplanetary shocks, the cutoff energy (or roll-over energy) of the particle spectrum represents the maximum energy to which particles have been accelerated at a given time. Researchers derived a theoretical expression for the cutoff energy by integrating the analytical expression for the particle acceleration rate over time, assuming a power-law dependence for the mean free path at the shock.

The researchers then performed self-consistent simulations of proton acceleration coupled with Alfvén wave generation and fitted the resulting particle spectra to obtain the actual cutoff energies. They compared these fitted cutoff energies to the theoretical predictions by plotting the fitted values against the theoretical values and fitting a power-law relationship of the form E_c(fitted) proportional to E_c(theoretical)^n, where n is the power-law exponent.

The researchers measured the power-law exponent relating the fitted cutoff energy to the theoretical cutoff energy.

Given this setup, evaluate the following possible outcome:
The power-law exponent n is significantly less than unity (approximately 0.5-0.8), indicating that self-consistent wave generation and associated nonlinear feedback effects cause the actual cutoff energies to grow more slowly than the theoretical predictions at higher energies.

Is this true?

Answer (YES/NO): NO